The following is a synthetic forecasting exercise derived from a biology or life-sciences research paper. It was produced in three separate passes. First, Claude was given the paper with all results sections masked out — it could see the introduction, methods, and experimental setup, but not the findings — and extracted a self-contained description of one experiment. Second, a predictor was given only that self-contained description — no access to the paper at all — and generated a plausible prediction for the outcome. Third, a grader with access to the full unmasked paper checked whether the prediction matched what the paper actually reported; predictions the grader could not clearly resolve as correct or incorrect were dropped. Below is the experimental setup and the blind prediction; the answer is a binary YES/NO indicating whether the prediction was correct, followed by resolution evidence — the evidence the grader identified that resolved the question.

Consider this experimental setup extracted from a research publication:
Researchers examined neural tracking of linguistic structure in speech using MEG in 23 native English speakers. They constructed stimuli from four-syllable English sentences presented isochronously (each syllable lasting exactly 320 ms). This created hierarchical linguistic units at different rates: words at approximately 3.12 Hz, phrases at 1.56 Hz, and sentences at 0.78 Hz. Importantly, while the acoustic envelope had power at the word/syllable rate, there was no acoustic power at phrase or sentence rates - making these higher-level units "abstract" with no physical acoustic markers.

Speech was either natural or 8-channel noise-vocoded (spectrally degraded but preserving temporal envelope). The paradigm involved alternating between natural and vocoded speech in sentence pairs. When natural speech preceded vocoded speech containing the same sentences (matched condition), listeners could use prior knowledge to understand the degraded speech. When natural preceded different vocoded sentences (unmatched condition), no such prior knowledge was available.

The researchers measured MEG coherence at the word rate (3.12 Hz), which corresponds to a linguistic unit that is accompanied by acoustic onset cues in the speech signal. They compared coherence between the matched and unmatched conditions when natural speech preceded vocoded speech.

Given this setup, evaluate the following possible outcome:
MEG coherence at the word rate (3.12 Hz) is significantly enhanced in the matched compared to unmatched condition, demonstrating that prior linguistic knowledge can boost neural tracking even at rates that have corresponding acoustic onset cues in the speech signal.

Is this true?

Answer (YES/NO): NO